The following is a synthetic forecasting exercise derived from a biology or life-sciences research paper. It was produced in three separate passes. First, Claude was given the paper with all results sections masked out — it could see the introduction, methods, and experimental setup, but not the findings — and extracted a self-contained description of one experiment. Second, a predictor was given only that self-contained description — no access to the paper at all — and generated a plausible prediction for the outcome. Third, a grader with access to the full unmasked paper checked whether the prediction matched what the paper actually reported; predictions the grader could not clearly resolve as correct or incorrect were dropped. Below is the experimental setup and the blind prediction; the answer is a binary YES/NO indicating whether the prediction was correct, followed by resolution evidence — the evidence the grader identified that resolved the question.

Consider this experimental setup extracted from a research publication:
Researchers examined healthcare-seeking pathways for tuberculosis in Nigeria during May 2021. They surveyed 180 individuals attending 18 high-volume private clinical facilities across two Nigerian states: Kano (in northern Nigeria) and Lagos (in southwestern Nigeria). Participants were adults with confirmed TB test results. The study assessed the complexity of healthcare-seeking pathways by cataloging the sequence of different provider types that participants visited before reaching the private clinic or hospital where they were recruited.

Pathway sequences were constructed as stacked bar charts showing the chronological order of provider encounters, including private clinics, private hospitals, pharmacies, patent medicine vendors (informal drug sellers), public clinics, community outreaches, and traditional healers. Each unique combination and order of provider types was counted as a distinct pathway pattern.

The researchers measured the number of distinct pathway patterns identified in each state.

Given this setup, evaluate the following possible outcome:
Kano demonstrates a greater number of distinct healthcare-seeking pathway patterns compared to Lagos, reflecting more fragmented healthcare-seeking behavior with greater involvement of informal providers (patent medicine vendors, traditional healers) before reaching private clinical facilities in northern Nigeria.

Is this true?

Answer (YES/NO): YES